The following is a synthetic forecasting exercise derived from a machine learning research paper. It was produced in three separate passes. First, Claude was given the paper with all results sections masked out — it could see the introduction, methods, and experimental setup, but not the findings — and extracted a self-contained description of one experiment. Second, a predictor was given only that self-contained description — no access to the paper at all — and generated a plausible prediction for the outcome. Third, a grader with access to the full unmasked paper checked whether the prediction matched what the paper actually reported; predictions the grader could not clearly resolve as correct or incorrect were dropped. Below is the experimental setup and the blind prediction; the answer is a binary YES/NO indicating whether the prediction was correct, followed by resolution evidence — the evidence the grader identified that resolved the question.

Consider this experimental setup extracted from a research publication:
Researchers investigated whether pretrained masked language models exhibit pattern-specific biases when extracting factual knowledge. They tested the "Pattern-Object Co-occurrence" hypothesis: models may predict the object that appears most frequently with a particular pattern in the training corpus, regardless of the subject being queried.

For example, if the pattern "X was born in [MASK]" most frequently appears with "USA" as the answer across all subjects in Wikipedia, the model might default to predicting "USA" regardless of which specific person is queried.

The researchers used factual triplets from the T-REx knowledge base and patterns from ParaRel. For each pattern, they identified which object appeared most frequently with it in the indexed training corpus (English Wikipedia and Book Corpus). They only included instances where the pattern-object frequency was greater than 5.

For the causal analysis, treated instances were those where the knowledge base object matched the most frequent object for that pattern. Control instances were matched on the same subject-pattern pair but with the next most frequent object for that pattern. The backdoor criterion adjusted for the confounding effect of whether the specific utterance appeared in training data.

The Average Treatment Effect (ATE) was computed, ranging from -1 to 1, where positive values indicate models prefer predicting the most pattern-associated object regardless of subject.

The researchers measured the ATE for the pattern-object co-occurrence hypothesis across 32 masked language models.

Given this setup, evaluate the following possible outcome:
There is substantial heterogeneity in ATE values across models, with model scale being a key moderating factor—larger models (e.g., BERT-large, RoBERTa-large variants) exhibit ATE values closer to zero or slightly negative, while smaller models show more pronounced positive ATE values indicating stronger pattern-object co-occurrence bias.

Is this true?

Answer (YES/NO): NO